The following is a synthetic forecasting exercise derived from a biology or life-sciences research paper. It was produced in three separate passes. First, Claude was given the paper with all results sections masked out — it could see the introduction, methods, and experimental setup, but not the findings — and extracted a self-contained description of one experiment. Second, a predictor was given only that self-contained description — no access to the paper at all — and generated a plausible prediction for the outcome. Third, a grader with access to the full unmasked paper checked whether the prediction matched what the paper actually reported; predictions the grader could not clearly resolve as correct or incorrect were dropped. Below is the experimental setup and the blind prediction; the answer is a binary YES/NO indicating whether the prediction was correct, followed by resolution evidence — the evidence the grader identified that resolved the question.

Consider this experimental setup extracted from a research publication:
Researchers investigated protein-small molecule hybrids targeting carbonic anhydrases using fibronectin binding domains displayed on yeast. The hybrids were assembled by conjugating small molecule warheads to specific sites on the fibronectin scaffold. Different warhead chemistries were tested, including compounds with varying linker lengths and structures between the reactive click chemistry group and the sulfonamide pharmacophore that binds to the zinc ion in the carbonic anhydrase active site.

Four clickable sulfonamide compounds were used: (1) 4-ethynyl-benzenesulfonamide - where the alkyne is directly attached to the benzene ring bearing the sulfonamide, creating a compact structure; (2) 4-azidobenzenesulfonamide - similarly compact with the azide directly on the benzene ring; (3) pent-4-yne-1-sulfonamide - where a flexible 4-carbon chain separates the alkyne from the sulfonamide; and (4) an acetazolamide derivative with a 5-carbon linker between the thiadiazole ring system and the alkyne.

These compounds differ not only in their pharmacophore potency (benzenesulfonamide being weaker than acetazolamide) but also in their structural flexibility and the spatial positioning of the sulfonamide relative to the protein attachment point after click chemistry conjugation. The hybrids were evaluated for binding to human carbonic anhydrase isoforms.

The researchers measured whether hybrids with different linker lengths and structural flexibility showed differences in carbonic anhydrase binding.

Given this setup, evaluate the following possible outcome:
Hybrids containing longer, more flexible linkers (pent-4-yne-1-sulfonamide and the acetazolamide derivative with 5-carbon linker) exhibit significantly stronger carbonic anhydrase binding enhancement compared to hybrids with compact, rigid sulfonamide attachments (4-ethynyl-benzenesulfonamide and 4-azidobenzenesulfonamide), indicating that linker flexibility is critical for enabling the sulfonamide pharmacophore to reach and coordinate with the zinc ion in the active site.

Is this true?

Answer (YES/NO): NO